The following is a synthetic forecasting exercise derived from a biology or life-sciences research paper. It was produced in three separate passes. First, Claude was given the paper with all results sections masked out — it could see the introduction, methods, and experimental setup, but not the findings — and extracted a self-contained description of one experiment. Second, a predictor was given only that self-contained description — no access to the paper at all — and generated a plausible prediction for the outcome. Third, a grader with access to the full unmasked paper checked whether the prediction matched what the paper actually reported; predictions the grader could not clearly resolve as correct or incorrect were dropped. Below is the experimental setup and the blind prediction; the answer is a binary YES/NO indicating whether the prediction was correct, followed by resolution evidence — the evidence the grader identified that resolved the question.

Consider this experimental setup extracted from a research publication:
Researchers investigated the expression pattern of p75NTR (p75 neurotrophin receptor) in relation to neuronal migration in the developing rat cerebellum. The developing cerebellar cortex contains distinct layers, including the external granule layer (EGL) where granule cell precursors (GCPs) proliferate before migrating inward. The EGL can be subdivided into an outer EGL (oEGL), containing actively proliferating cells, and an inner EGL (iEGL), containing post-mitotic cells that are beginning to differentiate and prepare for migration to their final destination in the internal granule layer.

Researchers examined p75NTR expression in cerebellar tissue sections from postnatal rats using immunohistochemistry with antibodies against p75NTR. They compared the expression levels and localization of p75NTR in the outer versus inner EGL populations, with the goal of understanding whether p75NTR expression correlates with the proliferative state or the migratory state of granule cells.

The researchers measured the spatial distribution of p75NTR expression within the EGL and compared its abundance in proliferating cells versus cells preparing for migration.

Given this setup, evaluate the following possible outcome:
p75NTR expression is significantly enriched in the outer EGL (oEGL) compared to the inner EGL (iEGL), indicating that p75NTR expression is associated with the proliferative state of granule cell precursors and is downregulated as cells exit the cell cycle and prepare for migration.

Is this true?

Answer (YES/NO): YES